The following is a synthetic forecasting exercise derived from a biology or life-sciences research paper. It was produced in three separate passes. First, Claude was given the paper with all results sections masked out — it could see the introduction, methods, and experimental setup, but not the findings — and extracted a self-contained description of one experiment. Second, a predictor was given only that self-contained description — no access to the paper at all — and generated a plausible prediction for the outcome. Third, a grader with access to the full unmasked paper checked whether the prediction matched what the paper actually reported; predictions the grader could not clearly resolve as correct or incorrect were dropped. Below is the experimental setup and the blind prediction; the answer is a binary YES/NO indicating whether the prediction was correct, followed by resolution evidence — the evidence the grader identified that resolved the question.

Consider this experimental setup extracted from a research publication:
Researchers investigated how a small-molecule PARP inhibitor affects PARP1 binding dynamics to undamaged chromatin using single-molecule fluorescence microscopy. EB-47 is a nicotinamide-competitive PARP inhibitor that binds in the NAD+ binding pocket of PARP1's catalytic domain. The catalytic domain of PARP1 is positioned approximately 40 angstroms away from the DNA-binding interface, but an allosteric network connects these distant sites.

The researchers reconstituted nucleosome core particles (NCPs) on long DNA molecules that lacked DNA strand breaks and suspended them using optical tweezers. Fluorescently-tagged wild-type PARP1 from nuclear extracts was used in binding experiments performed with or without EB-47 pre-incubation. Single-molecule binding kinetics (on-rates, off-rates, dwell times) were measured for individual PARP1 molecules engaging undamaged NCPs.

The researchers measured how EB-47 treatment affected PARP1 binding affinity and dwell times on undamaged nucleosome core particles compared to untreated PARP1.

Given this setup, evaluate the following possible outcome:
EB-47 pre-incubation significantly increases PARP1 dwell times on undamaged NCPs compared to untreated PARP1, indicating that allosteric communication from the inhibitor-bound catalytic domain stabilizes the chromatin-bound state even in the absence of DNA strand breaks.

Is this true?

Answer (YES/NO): YES